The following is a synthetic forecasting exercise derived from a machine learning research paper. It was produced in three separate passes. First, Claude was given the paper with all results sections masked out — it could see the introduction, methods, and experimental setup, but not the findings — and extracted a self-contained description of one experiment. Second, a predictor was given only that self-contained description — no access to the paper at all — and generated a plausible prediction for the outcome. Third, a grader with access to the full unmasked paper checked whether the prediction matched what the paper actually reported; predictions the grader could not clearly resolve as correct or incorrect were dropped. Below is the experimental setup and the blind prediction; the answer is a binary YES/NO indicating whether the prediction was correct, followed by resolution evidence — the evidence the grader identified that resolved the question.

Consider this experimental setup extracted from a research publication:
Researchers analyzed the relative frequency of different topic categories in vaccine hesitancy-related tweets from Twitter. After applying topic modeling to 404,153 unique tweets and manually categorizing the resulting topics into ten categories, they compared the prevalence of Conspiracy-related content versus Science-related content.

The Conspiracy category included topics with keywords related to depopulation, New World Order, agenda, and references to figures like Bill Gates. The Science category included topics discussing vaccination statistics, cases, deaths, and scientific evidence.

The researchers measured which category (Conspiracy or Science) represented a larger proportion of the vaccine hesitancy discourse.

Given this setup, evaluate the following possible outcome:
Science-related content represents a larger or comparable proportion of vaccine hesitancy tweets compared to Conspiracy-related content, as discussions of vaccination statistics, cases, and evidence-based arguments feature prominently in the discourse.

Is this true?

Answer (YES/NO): YES